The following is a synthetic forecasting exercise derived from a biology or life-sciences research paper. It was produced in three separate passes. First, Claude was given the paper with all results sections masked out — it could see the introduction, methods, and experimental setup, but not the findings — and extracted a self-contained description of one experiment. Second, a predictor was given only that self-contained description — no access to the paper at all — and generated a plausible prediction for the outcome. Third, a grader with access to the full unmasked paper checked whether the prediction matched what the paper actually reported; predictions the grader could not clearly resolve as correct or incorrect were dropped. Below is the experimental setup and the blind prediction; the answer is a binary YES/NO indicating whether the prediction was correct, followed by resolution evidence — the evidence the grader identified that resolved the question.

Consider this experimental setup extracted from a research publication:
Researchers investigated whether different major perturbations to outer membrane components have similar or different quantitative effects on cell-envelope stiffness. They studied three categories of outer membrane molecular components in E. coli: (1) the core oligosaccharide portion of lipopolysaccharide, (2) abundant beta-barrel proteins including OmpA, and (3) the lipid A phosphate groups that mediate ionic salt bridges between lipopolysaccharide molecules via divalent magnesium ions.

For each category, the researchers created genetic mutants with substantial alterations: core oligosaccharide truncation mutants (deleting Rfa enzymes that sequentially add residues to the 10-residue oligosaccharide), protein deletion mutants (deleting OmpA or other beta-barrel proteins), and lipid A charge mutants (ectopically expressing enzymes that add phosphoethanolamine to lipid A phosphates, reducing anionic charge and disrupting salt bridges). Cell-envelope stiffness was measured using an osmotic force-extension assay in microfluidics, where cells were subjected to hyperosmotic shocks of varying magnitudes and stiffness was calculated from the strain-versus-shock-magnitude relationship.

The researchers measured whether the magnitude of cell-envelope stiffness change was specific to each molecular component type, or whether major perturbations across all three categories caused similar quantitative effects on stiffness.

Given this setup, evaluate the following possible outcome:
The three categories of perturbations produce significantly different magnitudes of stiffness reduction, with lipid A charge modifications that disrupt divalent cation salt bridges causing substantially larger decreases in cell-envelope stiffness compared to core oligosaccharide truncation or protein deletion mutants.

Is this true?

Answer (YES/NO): NO